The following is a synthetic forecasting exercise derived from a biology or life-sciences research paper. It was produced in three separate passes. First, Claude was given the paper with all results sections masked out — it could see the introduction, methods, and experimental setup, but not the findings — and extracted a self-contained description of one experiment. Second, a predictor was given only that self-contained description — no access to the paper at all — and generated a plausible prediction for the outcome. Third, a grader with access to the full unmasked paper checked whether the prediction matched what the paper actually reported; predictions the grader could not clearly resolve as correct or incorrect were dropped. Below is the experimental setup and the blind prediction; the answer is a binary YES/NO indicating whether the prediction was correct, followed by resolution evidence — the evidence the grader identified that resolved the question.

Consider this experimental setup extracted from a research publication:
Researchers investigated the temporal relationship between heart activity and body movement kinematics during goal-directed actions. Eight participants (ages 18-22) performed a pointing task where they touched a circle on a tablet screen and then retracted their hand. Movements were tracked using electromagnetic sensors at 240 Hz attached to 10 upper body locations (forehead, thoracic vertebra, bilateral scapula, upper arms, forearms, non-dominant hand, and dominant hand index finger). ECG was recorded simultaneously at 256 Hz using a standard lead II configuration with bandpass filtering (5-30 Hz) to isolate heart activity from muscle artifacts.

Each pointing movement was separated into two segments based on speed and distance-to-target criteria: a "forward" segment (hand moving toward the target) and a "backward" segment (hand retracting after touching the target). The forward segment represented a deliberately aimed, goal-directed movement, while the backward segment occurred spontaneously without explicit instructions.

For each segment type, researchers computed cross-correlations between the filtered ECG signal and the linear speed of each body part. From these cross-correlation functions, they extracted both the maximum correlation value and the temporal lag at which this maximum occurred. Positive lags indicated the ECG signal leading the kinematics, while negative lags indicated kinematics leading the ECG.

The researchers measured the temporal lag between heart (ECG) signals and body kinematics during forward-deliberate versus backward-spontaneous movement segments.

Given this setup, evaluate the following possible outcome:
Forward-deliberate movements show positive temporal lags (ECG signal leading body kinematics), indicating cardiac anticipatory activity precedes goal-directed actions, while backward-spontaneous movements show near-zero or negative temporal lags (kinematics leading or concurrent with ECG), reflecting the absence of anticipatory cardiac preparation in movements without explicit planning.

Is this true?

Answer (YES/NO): YES